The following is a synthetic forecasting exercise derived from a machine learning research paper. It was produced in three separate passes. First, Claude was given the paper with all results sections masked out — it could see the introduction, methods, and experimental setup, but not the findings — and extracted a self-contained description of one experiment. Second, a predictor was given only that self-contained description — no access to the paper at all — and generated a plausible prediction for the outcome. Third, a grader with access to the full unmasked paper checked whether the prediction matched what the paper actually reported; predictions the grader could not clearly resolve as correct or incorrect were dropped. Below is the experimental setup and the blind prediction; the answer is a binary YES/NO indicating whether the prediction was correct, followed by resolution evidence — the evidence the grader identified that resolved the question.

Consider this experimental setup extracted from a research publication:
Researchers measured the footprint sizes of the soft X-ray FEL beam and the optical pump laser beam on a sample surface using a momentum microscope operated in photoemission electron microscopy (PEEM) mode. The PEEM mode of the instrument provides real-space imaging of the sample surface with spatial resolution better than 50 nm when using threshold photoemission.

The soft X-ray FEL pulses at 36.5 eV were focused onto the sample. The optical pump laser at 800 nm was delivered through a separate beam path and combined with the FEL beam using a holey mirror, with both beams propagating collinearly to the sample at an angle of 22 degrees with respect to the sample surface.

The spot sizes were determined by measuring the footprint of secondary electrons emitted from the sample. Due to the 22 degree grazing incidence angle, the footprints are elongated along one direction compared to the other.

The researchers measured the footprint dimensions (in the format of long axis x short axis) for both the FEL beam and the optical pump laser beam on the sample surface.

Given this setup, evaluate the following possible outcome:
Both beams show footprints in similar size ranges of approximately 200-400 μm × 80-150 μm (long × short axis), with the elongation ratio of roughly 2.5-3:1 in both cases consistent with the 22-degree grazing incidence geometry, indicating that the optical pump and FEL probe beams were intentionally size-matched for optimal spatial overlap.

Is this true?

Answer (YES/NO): NO